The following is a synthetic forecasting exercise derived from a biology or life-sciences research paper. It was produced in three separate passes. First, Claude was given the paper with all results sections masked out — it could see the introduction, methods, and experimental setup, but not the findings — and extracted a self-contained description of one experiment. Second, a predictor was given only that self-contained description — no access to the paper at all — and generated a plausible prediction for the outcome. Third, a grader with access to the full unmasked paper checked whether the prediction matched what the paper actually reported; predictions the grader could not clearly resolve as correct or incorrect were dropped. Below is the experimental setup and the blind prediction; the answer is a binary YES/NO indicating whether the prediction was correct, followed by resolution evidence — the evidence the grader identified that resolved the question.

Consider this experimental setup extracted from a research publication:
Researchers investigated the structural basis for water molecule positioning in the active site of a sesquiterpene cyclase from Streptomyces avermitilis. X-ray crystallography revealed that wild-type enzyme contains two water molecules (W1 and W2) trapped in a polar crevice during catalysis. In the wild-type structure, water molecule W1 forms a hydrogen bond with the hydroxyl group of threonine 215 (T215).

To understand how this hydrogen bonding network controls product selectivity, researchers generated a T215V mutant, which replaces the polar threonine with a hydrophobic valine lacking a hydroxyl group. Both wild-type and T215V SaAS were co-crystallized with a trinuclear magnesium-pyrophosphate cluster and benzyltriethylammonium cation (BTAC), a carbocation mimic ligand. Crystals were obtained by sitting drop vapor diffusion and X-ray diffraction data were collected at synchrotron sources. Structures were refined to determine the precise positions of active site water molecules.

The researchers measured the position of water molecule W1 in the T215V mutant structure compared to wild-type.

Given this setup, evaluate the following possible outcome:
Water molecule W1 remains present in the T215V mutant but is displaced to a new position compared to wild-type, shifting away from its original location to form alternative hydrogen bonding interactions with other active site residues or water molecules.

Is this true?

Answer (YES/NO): YES